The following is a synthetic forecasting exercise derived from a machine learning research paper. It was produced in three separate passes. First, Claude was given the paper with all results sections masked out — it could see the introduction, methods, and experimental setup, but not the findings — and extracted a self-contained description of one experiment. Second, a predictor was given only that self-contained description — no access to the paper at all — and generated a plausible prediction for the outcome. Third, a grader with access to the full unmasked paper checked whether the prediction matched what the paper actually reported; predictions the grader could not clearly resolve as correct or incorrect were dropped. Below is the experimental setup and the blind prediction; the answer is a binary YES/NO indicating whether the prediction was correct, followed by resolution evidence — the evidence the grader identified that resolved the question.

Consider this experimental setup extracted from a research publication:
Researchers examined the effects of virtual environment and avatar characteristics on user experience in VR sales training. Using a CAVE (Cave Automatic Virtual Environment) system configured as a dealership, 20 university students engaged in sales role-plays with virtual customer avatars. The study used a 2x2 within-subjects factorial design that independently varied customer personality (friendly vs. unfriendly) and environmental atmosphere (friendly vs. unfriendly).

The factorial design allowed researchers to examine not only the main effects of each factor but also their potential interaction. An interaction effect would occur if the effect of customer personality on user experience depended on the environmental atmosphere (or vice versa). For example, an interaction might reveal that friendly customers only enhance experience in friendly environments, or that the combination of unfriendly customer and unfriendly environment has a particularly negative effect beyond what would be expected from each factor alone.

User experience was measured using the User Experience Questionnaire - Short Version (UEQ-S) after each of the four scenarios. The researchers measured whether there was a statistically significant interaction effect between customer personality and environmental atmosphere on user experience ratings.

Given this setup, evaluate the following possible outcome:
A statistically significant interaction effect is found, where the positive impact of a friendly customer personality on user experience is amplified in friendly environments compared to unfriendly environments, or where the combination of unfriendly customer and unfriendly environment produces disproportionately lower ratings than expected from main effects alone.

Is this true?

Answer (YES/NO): NO